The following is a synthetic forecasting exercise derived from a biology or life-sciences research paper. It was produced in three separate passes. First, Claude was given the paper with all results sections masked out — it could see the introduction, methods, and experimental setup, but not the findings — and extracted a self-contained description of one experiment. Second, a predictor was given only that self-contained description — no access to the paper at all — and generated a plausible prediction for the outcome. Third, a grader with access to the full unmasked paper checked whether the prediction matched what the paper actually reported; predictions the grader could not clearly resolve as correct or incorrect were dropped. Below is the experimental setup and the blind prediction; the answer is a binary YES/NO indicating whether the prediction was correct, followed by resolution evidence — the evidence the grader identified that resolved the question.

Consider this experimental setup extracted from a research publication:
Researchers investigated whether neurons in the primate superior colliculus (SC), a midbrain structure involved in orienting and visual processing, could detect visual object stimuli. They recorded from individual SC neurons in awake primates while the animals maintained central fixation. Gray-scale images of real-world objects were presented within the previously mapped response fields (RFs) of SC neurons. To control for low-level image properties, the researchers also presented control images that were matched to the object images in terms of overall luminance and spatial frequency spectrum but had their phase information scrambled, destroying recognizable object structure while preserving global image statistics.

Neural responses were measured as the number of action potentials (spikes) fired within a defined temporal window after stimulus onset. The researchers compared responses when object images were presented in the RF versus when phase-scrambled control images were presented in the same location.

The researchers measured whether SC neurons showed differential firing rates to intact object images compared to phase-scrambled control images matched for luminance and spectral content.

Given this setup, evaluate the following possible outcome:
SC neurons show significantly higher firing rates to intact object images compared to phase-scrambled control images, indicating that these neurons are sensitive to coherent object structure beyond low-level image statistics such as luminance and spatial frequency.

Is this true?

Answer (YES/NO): YES